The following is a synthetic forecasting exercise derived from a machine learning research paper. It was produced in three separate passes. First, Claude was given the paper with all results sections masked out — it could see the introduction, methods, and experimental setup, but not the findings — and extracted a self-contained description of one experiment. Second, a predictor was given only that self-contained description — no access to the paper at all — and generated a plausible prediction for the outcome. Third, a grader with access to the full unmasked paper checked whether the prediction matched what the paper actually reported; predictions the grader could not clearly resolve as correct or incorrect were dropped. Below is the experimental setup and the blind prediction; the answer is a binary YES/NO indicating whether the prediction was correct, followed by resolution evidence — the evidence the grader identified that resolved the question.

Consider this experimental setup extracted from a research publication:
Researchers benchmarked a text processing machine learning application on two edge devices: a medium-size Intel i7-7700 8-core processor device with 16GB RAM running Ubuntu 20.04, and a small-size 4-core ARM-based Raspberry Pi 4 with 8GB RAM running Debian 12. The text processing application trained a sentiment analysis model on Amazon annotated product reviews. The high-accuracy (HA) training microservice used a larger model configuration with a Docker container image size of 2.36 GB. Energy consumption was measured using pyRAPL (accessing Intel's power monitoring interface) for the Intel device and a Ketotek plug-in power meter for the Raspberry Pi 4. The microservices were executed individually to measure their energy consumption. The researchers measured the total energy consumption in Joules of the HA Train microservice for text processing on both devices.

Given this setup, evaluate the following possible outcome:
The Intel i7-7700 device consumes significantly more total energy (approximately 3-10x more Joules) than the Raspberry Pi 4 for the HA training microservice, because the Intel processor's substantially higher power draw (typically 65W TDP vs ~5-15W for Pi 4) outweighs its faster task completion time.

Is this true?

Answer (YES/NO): NO